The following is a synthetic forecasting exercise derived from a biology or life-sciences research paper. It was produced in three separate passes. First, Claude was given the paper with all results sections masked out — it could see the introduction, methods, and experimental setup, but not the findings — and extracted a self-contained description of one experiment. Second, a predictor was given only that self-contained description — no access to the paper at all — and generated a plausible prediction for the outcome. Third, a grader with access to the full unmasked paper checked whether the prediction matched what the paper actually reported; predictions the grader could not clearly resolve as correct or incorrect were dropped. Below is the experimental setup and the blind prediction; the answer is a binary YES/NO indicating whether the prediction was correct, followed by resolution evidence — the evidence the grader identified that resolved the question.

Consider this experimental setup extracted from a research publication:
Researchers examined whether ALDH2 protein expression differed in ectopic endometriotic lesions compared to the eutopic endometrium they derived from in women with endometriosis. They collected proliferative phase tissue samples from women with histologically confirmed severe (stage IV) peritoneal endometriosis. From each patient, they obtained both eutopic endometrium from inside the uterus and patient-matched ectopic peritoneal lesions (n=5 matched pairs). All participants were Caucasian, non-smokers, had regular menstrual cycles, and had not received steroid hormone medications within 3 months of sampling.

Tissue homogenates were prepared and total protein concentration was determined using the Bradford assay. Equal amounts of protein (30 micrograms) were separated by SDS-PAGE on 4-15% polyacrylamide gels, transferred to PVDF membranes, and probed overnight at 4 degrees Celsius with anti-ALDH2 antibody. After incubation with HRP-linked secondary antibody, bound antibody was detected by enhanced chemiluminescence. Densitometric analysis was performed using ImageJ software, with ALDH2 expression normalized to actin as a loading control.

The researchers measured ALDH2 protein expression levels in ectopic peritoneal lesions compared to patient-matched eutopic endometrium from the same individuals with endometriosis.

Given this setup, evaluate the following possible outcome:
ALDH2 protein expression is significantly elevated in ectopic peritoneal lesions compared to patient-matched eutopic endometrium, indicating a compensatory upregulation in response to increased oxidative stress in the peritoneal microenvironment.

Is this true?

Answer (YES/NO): NO